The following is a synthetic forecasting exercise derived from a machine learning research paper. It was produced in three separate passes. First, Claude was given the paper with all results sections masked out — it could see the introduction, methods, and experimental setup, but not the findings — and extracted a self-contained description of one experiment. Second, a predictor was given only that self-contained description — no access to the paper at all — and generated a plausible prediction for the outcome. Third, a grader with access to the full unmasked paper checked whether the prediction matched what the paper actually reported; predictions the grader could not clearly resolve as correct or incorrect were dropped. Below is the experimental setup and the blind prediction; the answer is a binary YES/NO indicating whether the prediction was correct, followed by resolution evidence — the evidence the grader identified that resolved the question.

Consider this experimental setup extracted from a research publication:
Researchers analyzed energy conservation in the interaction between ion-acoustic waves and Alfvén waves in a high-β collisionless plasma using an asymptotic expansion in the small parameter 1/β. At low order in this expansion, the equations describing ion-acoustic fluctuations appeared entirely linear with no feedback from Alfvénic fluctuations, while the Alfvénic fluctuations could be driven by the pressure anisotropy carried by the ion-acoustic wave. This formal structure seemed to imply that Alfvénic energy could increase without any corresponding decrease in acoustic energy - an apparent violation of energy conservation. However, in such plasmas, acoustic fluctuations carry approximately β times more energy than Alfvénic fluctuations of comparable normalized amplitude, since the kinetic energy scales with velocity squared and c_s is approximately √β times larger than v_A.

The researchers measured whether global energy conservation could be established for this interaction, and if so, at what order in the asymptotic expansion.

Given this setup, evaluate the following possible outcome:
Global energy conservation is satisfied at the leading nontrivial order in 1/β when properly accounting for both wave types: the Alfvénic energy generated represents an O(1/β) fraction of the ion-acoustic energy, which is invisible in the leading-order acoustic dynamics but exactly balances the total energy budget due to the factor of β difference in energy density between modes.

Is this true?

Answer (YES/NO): NO